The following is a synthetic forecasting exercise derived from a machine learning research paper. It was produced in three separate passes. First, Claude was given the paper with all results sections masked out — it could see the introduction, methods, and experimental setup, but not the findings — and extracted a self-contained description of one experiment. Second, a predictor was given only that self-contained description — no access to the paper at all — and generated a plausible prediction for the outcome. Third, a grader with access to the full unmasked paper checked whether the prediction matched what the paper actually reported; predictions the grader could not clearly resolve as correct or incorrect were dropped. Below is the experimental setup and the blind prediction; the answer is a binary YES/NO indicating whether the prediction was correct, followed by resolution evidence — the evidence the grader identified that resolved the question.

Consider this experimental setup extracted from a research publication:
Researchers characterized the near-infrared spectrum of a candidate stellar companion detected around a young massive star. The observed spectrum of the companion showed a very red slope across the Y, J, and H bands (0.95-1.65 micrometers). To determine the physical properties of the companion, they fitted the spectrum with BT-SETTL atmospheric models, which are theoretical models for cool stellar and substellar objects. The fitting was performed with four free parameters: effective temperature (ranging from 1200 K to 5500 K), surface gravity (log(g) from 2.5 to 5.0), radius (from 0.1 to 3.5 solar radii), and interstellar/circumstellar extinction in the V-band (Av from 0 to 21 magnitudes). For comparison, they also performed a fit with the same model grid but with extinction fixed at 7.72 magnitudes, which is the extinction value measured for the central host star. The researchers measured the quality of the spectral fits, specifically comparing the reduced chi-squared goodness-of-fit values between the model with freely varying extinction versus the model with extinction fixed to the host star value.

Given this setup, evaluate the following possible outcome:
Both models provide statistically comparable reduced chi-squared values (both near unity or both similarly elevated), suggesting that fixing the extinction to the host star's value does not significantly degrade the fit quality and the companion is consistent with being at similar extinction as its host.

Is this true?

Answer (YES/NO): NO